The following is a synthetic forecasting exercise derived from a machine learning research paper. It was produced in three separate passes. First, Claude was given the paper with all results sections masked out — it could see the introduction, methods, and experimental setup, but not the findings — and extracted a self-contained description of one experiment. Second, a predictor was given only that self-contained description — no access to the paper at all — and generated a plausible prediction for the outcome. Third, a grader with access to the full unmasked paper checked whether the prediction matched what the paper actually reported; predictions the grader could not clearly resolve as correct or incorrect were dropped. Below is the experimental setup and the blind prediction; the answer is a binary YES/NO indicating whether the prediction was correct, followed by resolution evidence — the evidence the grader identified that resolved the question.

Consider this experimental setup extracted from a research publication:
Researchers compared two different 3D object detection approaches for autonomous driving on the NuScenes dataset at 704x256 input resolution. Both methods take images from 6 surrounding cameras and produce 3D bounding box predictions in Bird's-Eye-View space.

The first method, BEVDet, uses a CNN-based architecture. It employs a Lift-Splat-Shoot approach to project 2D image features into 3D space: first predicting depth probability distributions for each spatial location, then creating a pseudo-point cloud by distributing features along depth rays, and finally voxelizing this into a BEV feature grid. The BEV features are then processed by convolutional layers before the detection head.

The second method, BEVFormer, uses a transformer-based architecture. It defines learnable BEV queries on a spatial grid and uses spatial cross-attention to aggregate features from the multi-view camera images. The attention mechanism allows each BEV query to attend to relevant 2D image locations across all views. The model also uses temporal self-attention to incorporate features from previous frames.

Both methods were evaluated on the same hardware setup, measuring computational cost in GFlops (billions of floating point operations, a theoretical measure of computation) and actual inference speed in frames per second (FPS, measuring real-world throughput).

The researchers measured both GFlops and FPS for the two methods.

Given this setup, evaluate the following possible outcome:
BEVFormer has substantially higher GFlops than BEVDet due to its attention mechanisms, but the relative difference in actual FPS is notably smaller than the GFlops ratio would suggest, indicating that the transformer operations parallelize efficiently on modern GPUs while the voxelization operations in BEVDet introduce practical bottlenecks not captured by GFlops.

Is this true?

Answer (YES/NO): NO